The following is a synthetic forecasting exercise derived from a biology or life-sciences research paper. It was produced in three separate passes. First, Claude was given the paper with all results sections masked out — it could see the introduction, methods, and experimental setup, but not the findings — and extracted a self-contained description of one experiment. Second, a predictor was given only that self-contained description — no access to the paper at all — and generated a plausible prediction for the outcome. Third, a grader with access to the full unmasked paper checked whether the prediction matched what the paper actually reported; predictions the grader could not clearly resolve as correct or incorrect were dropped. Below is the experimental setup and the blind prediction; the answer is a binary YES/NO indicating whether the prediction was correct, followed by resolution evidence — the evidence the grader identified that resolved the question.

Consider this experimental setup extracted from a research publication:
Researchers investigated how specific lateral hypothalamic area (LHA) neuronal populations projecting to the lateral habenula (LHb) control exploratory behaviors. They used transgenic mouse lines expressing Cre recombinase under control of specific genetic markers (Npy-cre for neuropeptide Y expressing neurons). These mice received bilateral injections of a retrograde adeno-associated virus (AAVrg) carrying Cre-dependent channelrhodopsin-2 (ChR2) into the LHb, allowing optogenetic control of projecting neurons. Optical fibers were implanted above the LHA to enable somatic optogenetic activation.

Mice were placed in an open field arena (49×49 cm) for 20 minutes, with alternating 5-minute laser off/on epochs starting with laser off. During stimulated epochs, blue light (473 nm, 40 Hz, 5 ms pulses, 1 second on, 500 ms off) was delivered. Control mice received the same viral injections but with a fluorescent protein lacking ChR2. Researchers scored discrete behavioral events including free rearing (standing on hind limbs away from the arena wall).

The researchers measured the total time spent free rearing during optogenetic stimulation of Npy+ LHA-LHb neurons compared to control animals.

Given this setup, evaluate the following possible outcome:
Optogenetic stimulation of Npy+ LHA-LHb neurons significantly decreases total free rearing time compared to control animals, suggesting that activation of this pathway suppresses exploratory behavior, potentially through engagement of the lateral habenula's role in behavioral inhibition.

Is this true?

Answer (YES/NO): NO